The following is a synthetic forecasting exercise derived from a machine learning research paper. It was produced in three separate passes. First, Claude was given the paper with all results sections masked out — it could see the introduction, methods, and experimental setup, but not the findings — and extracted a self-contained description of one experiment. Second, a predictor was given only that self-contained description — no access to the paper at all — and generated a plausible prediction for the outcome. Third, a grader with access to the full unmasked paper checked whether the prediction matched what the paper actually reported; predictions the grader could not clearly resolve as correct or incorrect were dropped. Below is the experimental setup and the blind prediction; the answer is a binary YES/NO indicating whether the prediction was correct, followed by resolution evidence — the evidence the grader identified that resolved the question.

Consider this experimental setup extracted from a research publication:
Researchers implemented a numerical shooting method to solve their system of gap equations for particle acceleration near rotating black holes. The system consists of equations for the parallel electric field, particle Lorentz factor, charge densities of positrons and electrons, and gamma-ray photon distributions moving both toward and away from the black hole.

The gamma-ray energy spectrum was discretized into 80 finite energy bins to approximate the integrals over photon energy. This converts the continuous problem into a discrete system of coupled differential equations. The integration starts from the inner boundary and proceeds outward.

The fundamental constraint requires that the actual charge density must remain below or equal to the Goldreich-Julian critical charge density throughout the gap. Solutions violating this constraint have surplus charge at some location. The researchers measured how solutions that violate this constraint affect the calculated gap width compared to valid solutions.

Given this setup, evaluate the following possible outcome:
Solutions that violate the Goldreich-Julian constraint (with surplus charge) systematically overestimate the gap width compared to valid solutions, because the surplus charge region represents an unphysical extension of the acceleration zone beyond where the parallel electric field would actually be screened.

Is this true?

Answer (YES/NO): NO